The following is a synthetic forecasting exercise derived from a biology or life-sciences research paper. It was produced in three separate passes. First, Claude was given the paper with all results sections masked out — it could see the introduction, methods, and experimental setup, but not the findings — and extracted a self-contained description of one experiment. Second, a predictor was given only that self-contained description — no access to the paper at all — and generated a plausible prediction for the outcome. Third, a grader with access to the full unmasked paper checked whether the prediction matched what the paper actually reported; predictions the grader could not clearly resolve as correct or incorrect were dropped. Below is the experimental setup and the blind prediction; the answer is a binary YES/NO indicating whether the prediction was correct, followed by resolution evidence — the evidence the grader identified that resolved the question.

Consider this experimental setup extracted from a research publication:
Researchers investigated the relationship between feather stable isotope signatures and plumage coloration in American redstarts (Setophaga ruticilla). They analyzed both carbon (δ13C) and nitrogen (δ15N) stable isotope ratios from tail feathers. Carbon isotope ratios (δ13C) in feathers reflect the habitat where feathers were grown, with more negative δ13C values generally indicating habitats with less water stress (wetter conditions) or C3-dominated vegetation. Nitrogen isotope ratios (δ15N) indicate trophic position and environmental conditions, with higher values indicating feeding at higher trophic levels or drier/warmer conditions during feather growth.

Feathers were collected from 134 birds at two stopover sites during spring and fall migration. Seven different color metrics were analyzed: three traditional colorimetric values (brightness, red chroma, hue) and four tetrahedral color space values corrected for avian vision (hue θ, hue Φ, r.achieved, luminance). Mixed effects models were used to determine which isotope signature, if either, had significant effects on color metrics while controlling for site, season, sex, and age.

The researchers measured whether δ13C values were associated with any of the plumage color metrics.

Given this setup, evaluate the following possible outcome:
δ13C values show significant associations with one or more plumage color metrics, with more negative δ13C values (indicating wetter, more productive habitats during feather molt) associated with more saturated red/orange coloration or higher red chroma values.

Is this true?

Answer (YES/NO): NO